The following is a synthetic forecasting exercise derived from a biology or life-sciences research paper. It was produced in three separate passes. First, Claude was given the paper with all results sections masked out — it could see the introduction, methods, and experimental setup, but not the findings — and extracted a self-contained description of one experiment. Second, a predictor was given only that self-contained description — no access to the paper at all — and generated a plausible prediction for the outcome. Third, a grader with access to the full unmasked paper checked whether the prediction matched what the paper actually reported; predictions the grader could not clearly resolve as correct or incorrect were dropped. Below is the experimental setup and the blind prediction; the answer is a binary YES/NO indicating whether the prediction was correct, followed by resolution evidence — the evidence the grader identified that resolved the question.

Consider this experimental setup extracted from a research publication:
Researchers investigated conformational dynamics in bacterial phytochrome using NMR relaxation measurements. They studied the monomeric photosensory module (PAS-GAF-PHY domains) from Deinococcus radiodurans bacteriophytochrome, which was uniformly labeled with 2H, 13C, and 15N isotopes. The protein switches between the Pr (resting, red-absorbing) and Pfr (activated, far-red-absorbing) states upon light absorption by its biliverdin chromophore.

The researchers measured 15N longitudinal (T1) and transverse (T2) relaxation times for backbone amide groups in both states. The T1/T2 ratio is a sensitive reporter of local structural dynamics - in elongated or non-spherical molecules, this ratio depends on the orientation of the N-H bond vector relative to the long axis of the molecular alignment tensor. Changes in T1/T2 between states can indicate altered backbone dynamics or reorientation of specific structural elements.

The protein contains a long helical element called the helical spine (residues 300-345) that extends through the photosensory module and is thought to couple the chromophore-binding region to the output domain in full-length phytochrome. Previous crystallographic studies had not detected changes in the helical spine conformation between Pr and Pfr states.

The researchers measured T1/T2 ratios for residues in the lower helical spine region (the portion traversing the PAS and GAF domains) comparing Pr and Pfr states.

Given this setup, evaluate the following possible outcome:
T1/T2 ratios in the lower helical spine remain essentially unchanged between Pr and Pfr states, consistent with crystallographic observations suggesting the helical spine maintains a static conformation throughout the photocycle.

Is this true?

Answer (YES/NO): NO